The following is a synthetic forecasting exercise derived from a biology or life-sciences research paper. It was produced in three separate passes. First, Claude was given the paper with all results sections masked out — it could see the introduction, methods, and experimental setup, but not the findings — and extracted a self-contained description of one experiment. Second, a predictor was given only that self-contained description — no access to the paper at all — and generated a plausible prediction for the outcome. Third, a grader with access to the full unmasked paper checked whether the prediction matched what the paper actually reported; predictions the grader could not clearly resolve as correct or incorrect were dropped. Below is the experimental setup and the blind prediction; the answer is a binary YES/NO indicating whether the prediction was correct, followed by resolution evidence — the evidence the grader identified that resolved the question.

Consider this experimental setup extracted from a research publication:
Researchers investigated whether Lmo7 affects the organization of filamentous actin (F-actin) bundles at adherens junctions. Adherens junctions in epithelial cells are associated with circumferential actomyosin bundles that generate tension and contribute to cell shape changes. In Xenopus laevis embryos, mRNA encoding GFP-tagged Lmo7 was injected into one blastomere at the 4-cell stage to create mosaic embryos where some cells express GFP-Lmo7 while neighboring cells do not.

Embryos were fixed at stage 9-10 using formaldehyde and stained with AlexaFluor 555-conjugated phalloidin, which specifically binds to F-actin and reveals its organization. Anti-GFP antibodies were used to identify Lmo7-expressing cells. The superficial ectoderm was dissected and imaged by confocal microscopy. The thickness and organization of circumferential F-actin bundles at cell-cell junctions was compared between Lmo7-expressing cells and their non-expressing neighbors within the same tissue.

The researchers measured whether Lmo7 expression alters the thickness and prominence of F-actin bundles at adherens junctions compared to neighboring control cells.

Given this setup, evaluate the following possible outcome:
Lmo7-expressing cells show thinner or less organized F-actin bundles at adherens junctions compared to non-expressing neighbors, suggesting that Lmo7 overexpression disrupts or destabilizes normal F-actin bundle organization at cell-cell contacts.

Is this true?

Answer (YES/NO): NO